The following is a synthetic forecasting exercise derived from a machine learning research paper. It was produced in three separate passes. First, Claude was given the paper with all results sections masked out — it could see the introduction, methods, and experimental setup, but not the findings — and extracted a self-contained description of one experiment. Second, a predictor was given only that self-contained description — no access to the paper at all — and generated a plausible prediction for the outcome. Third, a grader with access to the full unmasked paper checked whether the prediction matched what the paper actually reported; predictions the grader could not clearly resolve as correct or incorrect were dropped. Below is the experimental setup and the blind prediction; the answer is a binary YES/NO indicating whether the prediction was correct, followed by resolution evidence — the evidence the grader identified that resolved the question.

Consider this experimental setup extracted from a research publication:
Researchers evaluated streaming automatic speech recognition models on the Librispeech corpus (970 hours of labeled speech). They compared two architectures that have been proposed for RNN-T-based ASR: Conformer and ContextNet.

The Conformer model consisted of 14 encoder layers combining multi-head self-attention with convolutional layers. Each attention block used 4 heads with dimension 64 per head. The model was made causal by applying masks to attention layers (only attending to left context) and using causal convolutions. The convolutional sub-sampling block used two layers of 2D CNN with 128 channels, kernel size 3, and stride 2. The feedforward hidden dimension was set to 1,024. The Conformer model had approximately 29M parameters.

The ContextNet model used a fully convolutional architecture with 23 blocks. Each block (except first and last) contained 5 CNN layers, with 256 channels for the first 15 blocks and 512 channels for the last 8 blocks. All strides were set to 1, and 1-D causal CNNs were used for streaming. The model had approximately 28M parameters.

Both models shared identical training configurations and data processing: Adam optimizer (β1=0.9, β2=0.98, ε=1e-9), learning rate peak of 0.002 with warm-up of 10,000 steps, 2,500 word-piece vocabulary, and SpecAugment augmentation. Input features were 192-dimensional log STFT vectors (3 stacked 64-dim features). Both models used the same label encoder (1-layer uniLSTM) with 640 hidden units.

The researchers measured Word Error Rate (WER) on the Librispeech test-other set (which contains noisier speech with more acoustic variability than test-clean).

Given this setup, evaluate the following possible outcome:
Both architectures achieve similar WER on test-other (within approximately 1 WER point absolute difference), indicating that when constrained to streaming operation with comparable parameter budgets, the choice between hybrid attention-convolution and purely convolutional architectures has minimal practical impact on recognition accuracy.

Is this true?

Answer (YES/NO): YES